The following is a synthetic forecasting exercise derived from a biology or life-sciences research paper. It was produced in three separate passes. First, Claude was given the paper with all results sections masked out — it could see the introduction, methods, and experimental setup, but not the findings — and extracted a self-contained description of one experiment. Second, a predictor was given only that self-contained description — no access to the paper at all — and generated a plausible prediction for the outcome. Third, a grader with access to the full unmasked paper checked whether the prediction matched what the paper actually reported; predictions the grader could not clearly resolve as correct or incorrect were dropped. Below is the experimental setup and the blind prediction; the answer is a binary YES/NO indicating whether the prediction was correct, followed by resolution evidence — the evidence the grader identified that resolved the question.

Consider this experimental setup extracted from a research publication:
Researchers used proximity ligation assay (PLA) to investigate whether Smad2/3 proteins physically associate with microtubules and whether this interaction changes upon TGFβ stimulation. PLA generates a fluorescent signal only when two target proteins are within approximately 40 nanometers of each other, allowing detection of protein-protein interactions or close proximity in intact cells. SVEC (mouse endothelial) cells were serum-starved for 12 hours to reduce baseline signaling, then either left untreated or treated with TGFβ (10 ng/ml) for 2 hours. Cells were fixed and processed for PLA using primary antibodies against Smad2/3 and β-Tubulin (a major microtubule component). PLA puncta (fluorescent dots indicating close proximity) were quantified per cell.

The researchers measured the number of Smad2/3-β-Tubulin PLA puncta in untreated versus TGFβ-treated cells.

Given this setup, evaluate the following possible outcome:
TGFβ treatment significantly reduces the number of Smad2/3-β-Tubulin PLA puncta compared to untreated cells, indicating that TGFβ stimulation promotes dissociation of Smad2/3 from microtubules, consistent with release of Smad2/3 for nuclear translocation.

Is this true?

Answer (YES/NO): YES